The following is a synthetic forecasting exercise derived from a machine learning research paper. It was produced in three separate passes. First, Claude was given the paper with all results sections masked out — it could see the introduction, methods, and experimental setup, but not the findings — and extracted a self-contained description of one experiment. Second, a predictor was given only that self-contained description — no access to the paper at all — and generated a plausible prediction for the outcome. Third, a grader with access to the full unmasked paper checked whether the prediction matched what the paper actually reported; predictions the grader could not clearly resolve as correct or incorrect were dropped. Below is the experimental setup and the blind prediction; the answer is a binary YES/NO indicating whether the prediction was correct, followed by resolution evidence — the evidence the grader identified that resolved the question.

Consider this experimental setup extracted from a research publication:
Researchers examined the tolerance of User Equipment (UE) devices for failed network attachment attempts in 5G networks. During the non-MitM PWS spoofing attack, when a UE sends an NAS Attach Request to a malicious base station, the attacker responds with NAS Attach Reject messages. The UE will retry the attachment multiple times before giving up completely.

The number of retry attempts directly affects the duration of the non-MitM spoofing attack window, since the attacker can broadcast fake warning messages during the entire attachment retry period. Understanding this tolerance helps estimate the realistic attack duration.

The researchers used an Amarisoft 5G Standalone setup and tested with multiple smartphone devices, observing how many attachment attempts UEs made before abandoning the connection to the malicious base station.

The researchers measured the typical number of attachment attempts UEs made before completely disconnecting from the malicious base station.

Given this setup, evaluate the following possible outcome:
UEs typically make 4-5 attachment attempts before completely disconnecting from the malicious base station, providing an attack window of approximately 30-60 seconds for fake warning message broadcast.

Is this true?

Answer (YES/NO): YES